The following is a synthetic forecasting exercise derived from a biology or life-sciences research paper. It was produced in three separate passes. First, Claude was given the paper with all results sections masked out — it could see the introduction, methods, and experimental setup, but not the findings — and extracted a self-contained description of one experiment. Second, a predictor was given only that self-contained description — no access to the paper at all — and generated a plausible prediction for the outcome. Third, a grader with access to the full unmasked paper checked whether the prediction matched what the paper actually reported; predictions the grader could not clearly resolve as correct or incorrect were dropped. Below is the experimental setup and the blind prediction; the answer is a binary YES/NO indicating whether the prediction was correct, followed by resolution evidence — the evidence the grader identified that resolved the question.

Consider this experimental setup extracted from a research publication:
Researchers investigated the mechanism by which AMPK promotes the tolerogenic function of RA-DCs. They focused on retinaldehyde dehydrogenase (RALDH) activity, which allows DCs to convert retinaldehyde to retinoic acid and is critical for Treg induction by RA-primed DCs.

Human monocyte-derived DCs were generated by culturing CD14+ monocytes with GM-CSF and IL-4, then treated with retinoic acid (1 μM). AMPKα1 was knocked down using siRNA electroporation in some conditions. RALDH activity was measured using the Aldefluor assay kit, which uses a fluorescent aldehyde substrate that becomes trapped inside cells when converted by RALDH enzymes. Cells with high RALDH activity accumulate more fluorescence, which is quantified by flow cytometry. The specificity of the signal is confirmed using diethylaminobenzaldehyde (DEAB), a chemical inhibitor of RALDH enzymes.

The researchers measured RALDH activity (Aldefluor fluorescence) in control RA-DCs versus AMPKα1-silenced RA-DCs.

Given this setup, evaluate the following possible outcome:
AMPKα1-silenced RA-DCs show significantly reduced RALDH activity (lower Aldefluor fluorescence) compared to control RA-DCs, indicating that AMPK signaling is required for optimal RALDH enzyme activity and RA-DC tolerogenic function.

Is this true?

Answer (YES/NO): YES